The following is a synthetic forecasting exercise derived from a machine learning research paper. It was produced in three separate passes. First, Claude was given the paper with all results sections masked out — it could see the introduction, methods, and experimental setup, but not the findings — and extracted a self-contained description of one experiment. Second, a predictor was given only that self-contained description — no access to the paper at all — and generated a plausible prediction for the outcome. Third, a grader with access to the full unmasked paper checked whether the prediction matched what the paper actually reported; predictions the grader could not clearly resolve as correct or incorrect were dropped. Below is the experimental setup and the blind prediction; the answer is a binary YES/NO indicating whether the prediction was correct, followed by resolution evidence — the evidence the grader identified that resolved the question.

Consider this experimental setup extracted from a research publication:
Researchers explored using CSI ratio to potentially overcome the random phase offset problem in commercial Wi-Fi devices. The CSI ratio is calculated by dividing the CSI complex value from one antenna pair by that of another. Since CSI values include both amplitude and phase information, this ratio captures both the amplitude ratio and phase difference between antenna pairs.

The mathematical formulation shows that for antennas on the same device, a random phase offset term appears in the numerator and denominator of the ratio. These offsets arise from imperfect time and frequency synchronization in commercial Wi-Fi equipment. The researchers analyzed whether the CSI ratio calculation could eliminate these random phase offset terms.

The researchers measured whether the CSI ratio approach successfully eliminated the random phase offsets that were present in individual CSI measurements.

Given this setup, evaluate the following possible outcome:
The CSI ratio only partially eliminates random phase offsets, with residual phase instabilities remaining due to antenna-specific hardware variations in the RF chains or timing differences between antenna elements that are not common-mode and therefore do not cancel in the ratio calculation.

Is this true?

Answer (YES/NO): NO